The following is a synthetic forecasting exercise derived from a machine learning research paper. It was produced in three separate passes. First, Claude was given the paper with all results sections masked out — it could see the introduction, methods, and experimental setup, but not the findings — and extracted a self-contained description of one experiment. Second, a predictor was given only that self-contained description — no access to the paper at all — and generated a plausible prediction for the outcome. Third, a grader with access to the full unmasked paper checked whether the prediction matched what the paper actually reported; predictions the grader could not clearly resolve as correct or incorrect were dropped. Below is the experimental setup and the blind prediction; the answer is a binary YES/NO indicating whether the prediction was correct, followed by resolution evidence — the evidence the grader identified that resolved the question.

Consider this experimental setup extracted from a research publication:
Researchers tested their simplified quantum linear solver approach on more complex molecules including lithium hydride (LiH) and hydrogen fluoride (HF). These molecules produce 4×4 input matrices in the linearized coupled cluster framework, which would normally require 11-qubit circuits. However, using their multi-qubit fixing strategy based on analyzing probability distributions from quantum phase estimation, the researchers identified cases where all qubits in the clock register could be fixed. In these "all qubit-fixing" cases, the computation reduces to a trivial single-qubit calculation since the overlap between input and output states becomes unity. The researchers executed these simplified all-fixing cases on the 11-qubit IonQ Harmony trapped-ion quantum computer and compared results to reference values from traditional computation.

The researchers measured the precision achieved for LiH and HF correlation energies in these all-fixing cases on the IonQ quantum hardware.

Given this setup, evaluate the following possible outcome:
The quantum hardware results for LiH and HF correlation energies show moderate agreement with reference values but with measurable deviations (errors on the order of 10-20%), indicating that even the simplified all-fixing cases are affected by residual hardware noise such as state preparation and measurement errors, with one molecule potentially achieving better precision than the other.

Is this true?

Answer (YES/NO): NO